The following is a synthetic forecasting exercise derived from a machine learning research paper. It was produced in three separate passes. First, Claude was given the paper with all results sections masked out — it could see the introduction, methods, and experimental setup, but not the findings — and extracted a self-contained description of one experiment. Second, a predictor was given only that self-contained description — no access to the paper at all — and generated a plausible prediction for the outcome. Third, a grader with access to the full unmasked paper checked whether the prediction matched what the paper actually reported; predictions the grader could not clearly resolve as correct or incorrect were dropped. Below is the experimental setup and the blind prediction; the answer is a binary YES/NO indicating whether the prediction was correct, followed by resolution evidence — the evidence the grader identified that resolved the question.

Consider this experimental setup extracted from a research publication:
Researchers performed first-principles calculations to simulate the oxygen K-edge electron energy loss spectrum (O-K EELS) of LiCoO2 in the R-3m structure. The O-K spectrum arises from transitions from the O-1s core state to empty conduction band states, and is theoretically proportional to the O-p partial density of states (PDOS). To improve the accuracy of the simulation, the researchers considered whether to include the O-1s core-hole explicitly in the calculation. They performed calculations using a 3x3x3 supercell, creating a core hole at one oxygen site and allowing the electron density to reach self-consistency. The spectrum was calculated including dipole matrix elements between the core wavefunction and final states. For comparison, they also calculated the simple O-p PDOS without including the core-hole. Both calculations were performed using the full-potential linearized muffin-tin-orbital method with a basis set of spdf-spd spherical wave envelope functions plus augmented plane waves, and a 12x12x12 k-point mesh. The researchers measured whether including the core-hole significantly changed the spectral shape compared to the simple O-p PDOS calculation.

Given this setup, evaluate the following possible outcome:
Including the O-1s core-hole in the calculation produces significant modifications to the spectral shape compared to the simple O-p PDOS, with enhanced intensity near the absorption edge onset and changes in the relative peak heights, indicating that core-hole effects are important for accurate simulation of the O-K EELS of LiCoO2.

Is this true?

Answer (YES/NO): NO